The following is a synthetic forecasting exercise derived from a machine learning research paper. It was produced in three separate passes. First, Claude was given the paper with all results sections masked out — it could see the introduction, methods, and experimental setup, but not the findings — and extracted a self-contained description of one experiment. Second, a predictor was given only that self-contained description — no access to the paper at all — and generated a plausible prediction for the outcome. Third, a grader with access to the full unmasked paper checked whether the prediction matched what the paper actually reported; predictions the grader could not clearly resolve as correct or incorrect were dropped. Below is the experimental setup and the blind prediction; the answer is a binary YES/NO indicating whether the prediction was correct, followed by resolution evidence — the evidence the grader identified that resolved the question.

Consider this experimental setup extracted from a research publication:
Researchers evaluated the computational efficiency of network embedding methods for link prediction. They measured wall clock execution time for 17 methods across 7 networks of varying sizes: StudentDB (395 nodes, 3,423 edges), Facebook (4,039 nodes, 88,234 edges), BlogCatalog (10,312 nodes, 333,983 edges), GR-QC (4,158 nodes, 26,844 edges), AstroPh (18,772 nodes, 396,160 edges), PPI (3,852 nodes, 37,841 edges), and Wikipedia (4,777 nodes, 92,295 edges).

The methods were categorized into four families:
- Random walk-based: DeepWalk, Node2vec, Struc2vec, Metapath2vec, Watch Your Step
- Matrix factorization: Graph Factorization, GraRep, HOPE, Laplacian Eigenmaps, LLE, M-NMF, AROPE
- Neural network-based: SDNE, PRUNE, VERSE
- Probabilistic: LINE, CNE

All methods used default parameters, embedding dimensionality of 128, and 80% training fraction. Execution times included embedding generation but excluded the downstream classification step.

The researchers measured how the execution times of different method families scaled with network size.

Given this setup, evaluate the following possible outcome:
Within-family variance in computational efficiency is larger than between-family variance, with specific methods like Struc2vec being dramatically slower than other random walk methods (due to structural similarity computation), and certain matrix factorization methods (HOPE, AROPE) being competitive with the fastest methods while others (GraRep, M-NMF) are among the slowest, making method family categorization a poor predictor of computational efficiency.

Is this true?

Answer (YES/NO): NO